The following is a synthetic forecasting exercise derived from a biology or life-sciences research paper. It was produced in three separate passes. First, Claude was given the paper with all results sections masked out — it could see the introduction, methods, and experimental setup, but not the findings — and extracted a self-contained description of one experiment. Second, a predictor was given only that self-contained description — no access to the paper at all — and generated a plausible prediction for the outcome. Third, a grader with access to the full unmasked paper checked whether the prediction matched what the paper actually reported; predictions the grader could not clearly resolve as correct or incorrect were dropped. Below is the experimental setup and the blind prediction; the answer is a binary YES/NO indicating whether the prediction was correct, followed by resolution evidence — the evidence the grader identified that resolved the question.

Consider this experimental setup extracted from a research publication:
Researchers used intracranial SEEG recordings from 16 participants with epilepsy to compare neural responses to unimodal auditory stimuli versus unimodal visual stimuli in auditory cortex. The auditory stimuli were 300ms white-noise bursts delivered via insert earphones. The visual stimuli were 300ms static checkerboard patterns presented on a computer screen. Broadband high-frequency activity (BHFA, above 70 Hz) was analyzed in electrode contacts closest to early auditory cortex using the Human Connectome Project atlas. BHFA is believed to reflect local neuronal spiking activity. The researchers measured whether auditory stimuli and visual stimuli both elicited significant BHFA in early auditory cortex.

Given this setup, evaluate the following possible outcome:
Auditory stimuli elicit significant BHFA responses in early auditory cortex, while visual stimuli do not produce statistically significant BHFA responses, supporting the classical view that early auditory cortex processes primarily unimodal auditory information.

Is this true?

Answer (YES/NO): YES